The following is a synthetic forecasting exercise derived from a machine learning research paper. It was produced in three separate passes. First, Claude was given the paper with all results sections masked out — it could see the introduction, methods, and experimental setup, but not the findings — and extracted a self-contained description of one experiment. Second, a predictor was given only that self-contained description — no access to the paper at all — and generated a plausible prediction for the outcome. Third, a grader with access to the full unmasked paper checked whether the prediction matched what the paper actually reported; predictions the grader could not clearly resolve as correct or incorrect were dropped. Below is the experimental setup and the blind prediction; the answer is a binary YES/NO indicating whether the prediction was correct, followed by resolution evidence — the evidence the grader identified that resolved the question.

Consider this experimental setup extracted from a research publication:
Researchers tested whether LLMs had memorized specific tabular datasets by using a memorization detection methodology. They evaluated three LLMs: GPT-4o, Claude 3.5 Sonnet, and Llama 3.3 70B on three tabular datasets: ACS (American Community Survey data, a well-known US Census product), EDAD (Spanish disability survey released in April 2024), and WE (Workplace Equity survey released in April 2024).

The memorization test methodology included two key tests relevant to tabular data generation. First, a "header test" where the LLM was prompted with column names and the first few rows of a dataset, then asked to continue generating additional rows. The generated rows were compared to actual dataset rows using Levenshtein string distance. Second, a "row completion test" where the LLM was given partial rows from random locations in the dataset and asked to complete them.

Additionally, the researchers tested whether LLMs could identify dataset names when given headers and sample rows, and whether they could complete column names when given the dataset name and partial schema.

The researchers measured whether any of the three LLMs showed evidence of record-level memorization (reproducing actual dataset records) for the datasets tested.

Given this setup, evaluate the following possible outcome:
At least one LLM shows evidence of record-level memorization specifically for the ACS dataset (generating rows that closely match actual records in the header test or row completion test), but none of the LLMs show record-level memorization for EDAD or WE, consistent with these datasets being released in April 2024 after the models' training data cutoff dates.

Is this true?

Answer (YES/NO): NO